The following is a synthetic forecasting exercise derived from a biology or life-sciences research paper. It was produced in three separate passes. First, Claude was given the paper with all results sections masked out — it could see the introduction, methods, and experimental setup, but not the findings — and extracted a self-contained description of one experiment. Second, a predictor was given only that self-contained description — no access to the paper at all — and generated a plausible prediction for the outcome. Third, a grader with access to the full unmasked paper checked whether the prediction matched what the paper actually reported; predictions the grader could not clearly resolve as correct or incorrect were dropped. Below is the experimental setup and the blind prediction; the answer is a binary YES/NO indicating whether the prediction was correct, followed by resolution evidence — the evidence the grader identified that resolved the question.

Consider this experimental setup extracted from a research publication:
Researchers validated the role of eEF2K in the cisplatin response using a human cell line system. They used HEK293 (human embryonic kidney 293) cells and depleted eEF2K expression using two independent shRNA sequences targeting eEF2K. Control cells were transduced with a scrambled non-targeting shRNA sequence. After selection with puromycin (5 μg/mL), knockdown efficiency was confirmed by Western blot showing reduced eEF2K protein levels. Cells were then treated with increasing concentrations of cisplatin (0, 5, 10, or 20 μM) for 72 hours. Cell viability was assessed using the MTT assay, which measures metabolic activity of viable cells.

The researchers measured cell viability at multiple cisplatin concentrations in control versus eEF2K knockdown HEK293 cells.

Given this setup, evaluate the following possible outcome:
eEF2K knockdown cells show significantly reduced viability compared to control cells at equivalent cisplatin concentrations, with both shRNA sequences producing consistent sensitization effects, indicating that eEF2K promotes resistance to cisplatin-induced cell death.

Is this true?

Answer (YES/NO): NO